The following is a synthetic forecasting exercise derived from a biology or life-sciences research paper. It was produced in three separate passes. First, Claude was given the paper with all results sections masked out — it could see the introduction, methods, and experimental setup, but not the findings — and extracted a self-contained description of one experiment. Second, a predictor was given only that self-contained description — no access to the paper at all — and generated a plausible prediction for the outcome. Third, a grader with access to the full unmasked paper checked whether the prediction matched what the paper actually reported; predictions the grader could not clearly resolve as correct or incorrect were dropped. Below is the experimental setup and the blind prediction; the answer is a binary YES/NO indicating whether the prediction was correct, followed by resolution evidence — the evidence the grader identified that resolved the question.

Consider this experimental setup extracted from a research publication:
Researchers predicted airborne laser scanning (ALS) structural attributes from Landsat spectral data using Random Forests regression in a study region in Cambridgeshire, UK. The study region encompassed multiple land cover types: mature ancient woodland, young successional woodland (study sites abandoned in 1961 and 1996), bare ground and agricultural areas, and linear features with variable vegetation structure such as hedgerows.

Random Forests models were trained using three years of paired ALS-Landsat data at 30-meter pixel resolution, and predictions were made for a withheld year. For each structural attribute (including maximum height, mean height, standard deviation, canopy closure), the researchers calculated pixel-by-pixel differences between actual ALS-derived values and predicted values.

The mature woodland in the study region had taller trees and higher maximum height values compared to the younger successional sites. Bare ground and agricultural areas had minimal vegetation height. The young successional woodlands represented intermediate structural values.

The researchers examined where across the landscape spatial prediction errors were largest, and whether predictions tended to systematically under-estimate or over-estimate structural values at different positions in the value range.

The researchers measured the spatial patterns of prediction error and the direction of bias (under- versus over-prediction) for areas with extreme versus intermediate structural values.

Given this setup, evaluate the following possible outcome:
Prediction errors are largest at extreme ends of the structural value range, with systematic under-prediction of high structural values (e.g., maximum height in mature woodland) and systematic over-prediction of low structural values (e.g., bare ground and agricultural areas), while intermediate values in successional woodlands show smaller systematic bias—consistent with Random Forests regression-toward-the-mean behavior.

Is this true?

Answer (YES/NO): YES